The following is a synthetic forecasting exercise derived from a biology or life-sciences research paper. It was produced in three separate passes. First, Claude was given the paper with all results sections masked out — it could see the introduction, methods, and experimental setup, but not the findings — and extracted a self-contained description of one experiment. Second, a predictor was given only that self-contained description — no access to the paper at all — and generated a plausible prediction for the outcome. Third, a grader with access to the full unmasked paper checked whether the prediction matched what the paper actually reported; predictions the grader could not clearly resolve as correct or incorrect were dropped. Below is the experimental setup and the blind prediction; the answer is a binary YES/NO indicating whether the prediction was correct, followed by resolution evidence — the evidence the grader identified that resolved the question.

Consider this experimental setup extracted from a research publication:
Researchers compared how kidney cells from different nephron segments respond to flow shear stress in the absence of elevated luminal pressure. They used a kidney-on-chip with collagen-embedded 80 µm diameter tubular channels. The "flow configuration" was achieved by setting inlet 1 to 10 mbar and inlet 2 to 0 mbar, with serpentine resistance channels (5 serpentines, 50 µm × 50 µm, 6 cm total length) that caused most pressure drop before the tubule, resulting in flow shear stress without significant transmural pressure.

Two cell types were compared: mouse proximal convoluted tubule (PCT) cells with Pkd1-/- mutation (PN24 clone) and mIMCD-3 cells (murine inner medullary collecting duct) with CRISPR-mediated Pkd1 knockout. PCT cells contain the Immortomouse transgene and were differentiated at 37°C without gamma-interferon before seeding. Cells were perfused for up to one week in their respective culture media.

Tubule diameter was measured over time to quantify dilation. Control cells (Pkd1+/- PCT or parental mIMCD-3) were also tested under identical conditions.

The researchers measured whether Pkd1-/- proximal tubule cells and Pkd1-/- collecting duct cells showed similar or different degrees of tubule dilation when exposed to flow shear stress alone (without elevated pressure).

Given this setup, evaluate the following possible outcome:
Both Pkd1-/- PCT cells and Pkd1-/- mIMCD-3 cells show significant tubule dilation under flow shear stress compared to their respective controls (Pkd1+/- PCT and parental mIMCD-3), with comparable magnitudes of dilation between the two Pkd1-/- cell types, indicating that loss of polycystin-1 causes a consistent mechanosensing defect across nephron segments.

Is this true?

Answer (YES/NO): NO